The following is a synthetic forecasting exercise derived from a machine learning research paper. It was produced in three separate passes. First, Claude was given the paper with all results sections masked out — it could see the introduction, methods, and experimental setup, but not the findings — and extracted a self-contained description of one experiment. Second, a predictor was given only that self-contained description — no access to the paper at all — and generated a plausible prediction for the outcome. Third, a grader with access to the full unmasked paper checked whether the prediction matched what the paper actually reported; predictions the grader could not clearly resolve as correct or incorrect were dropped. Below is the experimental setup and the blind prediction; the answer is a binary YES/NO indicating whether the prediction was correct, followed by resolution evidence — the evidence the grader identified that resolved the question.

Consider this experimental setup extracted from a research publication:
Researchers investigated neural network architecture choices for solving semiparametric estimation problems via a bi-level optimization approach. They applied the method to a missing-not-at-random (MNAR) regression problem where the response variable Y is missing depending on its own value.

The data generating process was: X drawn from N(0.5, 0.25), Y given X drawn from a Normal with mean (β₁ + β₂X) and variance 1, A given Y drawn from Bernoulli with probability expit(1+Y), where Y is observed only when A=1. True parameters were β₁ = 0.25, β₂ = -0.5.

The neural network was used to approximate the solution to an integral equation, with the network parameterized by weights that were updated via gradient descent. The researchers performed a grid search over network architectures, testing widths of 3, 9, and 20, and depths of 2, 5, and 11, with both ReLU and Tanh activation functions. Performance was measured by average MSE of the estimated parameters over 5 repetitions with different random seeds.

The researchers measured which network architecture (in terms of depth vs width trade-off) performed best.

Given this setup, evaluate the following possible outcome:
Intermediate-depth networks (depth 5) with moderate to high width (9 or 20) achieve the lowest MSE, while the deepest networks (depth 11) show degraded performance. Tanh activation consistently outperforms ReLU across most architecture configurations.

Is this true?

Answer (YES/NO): NO